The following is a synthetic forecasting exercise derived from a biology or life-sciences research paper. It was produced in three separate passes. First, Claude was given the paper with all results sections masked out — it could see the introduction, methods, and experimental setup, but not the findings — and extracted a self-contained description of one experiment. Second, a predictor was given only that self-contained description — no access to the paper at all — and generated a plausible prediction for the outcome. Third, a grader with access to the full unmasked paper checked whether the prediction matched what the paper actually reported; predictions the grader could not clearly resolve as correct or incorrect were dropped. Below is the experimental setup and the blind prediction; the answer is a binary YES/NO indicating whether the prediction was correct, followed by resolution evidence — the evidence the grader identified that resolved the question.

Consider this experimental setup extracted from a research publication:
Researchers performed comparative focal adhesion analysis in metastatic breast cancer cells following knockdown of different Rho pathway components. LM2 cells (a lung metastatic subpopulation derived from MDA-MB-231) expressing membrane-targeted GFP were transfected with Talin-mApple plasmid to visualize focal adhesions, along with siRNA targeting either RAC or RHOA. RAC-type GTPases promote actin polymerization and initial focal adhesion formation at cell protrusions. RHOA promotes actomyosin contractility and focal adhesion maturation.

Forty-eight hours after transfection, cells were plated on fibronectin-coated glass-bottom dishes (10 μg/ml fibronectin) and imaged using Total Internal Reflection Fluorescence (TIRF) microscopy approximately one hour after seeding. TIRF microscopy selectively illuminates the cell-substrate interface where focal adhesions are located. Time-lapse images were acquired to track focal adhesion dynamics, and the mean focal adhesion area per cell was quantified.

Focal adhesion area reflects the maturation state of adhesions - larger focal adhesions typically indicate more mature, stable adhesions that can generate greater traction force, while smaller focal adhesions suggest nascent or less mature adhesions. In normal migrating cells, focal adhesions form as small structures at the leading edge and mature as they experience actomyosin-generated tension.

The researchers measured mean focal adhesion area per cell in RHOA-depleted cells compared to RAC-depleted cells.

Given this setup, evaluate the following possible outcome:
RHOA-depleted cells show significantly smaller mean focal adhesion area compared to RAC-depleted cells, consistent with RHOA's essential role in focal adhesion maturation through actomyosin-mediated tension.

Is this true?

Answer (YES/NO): NO